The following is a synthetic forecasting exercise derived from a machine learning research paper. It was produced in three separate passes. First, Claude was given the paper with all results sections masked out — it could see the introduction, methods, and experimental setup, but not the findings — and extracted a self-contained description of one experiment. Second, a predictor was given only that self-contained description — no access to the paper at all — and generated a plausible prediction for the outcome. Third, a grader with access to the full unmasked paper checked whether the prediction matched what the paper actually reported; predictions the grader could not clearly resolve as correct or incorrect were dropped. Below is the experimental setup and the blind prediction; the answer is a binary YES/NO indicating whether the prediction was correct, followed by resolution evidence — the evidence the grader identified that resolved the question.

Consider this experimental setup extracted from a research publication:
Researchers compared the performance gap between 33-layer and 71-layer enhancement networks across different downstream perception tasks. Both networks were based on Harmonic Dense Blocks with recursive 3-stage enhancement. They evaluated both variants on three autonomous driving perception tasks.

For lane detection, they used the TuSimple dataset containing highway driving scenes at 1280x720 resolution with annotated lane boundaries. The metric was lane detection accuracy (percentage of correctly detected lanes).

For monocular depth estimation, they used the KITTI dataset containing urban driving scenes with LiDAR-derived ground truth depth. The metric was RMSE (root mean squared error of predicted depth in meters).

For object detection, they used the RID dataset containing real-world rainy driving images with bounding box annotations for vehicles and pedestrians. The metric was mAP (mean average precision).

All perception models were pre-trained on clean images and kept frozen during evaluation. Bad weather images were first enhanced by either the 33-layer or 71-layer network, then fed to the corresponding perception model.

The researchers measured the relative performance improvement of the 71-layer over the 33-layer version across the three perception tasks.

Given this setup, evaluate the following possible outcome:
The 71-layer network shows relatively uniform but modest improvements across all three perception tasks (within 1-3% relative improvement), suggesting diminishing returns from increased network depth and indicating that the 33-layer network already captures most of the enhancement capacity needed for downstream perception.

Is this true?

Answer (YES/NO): NO